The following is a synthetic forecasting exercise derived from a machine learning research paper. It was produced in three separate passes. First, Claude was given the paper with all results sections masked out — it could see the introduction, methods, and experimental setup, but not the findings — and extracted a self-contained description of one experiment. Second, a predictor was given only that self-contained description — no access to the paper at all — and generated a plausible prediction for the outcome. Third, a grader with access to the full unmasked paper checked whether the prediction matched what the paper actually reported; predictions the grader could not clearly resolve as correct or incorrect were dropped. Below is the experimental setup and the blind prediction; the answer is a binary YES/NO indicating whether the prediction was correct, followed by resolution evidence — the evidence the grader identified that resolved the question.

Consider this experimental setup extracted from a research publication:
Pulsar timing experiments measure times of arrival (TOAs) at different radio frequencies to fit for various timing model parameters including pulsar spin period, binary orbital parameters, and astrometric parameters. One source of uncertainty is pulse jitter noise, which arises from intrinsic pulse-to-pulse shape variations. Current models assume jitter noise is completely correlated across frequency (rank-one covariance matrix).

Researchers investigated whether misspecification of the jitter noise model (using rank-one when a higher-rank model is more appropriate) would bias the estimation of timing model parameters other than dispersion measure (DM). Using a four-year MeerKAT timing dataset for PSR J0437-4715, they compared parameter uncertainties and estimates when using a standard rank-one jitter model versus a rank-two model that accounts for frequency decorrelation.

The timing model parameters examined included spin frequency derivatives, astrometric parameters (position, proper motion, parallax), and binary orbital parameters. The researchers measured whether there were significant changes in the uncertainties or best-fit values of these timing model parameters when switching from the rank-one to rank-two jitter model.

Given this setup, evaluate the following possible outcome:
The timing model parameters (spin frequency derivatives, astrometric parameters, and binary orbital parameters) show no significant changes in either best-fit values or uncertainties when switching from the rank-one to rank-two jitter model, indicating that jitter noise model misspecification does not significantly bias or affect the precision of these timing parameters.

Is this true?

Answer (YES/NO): YES